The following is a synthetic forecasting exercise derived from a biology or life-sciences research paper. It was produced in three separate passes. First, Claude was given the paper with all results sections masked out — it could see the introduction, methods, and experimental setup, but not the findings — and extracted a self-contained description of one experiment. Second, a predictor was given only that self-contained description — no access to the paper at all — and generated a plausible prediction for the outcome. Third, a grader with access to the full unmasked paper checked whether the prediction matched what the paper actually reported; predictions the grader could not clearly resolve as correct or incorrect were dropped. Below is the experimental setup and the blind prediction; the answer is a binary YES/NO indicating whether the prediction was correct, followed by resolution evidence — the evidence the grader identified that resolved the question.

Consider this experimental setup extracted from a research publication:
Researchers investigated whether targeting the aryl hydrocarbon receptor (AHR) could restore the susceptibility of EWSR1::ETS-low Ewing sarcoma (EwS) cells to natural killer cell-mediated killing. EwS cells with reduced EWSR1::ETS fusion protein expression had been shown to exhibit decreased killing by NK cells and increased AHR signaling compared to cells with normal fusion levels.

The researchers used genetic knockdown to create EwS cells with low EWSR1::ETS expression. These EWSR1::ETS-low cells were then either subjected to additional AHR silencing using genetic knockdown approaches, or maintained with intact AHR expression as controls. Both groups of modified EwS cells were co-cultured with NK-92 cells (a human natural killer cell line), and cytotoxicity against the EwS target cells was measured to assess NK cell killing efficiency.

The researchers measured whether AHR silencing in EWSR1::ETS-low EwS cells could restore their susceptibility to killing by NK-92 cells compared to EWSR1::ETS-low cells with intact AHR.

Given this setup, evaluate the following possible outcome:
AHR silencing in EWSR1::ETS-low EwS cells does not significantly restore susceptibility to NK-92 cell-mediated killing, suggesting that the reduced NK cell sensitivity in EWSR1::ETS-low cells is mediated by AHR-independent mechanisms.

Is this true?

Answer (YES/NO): NO